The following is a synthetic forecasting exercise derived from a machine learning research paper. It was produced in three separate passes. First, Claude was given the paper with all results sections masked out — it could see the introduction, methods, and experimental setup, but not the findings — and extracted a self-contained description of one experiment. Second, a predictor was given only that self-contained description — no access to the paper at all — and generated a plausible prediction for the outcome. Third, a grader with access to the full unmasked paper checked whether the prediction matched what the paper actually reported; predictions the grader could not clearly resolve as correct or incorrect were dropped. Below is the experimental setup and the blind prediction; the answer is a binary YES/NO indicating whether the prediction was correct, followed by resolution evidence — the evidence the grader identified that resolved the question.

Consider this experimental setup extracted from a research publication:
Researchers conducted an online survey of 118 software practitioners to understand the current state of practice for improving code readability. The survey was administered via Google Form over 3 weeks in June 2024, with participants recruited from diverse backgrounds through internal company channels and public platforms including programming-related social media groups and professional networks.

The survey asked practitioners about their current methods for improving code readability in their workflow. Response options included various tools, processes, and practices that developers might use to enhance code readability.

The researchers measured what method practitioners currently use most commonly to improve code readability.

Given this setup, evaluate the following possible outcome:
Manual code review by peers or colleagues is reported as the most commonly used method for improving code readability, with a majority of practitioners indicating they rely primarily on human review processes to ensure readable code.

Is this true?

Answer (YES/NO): YES